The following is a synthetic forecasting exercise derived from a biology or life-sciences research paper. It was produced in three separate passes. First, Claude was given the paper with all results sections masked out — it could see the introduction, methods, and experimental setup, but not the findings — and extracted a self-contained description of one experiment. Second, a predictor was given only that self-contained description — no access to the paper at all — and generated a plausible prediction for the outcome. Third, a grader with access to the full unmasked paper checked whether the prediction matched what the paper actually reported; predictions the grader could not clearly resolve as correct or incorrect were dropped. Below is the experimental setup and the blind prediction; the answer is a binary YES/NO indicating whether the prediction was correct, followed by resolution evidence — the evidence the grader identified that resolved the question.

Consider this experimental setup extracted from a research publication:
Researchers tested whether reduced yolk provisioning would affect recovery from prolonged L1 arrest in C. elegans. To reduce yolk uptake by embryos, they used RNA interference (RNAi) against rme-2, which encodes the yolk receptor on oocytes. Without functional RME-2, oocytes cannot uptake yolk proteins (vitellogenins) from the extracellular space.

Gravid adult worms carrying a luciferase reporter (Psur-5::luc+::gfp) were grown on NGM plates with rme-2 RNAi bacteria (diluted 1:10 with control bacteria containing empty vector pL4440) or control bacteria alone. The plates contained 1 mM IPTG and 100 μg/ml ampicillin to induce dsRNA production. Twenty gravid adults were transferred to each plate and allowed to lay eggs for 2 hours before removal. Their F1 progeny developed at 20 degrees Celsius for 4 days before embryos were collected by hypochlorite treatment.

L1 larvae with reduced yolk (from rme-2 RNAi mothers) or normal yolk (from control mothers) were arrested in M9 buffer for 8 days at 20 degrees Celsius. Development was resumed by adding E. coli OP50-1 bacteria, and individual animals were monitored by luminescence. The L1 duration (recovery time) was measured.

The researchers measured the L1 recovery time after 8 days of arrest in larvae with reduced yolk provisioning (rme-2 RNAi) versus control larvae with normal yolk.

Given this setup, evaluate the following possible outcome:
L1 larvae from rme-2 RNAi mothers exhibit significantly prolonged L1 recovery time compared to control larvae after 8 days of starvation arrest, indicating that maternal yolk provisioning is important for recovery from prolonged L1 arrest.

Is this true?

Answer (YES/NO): YES